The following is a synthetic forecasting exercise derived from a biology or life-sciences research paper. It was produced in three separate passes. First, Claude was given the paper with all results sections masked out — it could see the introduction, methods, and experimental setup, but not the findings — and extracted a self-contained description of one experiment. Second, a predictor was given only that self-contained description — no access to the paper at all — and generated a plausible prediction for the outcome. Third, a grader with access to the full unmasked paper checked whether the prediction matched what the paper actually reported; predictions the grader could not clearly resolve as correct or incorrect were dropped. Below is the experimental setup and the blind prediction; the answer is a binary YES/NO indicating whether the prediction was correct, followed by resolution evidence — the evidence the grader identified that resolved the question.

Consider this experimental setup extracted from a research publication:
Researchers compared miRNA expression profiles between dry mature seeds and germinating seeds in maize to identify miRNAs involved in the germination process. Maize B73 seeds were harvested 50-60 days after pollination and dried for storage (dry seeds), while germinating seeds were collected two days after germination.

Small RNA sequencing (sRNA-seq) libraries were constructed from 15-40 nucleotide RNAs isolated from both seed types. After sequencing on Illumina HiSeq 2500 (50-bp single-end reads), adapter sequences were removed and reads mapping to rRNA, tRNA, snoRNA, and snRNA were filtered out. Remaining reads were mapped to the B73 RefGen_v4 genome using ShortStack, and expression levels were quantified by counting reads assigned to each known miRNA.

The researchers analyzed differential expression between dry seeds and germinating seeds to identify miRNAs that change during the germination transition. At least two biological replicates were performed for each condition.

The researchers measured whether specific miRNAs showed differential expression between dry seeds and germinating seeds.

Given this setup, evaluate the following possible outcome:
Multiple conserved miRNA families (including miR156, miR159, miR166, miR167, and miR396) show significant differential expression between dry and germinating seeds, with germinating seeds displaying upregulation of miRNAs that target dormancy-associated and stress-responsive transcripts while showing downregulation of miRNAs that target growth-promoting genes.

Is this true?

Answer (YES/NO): NO